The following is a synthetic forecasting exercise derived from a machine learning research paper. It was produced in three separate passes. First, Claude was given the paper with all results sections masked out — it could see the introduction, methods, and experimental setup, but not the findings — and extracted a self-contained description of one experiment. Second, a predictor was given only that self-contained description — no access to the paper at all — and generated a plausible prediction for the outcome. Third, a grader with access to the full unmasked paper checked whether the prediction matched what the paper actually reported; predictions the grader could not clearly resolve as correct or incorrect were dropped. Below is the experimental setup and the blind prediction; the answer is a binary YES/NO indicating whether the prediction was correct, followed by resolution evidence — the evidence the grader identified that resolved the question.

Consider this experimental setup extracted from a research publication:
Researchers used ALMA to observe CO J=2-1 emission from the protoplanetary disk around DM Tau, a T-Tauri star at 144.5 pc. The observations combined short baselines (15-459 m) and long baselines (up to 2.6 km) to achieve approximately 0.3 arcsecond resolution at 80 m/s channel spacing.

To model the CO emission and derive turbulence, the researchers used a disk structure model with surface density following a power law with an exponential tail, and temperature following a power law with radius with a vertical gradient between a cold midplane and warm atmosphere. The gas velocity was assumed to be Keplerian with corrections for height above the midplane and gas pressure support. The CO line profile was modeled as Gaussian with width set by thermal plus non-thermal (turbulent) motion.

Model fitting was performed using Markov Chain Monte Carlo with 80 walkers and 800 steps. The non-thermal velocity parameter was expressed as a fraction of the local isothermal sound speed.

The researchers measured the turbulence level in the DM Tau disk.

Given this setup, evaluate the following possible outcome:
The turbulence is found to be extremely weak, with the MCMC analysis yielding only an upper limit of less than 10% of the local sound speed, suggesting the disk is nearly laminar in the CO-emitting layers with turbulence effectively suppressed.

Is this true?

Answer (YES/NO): NO